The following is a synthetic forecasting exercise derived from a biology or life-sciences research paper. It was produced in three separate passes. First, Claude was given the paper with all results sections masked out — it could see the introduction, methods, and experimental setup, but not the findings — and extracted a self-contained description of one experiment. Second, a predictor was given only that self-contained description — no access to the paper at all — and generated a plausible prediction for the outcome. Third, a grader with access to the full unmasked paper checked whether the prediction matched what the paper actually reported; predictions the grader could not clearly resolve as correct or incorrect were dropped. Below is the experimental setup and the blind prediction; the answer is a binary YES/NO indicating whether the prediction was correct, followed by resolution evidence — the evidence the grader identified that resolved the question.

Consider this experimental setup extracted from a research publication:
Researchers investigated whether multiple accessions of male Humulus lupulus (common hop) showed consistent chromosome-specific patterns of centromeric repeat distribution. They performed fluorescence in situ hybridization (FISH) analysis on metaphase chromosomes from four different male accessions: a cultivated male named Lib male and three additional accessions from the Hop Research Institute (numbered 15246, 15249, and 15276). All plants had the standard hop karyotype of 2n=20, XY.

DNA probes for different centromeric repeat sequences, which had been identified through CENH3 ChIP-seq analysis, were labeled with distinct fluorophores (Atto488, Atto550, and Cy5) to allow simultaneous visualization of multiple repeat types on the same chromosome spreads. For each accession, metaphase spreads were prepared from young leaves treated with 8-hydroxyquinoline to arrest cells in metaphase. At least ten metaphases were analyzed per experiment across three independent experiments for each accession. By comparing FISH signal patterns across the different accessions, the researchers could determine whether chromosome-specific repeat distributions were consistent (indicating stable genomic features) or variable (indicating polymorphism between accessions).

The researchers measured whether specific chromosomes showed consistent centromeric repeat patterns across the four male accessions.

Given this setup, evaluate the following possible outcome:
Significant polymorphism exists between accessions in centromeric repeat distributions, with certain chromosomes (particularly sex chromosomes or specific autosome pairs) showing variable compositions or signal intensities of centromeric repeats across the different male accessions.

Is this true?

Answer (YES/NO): NO